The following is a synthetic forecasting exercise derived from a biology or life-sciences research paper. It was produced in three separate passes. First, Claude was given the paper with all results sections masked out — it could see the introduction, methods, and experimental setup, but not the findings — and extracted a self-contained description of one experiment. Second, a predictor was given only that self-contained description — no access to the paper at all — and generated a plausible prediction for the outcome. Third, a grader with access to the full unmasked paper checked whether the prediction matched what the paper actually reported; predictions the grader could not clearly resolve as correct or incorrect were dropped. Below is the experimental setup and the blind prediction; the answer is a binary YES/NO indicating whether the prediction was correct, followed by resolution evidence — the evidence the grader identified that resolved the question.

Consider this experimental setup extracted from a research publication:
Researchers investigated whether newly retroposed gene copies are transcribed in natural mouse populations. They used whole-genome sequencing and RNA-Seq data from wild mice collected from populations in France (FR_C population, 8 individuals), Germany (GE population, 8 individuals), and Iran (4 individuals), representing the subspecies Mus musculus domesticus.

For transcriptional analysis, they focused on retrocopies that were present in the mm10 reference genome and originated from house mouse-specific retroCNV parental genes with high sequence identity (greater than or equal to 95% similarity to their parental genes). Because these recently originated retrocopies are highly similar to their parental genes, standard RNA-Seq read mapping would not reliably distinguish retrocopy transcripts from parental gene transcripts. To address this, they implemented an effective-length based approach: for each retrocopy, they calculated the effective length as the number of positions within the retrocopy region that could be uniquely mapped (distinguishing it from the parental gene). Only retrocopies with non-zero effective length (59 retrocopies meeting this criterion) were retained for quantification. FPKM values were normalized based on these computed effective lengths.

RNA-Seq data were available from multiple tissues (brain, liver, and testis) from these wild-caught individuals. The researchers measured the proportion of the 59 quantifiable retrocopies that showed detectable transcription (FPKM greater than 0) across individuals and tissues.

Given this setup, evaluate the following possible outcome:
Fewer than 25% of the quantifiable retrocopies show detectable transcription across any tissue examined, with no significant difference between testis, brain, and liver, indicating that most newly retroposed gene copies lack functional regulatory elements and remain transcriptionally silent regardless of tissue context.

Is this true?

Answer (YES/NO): NO